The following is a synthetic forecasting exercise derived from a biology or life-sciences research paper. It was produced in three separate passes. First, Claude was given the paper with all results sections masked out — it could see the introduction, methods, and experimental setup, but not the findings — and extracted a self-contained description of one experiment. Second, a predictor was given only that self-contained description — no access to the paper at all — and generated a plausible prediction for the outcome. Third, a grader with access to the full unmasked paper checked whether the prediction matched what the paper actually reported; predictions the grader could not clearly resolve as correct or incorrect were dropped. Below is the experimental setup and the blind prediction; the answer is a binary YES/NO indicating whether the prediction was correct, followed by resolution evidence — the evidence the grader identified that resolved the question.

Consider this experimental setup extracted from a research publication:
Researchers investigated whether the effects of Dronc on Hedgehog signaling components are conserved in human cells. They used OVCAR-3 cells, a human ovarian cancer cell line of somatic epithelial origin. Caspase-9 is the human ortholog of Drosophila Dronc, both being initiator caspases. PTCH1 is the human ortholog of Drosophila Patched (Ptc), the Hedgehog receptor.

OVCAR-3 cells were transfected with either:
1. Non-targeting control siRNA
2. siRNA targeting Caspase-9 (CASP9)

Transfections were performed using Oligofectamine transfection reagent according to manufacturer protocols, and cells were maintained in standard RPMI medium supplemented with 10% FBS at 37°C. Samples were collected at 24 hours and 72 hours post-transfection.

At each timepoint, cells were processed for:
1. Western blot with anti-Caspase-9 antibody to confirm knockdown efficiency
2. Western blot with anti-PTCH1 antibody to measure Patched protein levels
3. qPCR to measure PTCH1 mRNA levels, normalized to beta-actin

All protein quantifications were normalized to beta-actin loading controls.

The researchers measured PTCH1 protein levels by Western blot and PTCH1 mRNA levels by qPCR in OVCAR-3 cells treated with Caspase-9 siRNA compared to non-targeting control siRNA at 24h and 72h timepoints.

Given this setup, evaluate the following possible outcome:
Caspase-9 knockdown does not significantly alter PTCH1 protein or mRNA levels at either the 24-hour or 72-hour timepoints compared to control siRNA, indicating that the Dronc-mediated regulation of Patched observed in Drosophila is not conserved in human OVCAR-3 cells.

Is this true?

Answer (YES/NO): NO